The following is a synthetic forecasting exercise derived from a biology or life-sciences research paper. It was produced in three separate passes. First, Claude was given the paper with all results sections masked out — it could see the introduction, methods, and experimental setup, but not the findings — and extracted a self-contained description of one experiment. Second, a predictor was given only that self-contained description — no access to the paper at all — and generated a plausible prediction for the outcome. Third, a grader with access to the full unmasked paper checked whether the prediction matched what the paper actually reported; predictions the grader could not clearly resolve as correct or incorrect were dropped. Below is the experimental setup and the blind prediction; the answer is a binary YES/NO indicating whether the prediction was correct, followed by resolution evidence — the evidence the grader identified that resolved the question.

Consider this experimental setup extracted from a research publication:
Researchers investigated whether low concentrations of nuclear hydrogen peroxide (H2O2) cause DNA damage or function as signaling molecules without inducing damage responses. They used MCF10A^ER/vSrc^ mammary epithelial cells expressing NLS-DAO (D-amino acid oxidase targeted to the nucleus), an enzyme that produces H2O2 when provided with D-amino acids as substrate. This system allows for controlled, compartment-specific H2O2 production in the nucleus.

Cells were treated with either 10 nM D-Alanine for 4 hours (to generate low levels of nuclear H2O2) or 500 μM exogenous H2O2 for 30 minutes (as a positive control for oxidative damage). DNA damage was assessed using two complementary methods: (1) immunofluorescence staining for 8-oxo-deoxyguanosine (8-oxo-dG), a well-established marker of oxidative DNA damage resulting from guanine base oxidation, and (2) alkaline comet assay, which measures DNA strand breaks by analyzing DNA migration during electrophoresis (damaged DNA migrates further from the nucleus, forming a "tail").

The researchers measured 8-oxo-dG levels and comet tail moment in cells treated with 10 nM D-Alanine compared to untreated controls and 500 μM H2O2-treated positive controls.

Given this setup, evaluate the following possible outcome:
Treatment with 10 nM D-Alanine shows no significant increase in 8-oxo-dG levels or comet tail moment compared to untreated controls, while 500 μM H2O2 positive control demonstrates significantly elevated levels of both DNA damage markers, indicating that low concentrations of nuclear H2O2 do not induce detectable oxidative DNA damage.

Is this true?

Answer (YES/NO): YES